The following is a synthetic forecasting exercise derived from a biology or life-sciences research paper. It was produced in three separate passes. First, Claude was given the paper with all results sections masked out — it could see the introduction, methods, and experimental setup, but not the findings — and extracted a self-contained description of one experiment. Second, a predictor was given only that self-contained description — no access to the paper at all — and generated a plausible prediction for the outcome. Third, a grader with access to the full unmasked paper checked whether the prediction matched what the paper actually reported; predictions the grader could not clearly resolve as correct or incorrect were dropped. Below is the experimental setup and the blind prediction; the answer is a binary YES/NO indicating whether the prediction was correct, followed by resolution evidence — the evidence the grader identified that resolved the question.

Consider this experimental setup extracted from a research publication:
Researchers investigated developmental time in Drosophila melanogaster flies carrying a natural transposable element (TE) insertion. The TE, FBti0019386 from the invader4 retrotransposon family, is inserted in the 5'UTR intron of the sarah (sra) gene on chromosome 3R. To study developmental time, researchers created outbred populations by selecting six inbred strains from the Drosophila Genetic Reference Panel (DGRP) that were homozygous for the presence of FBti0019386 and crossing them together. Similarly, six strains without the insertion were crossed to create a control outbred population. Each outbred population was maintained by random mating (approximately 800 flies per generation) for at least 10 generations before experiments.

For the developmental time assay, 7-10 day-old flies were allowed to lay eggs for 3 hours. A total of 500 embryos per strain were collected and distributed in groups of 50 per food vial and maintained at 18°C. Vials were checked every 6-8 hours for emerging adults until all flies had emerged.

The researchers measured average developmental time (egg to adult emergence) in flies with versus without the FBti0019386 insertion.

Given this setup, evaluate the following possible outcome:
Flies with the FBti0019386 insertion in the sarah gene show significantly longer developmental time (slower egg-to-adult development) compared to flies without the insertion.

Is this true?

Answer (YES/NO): NO